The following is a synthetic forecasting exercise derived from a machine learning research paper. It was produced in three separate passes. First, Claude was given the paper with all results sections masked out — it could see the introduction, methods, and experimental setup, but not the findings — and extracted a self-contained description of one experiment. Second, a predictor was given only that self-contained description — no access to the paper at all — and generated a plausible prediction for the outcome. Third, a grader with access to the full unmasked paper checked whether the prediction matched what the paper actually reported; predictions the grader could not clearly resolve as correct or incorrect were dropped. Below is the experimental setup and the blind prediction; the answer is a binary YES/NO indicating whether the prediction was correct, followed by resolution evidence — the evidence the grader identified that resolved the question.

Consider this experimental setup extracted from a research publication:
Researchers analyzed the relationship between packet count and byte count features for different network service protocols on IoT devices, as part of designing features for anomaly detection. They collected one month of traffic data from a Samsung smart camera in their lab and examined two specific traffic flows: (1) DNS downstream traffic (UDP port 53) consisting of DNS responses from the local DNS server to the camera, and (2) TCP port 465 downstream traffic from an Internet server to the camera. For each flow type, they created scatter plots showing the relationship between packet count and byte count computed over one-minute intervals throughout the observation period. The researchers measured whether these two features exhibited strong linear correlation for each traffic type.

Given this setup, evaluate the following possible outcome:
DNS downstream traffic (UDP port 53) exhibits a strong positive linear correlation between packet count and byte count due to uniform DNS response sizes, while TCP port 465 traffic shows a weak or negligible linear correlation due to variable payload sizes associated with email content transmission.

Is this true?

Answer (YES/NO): NO